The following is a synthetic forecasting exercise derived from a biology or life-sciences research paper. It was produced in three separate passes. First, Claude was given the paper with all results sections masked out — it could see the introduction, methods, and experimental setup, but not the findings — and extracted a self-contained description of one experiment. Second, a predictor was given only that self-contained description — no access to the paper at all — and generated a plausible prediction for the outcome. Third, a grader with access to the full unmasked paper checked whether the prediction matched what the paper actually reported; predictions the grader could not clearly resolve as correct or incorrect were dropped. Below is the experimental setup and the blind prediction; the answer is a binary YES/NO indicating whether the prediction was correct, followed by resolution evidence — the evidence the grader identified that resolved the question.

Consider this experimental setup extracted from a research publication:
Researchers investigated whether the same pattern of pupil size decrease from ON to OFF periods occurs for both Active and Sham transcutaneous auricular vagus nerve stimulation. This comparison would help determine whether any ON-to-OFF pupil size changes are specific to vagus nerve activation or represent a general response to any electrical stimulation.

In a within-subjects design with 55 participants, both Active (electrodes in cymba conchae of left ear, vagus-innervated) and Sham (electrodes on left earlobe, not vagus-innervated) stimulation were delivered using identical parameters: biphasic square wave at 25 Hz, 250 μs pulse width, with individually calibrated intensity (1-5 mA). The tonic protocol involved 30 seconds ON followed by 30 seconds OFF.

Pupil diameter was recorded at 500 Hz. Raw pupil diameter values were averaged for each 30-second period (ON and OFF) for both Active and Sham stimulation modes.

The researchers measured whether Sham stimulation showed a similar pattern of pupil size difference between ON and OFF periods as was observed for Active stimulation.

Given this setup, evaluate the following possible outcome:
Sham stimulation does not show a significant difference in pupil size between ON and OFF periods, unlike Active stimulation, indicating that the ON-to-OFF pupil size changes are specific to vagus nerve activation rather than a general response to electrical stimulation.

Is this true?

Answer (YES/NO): NO